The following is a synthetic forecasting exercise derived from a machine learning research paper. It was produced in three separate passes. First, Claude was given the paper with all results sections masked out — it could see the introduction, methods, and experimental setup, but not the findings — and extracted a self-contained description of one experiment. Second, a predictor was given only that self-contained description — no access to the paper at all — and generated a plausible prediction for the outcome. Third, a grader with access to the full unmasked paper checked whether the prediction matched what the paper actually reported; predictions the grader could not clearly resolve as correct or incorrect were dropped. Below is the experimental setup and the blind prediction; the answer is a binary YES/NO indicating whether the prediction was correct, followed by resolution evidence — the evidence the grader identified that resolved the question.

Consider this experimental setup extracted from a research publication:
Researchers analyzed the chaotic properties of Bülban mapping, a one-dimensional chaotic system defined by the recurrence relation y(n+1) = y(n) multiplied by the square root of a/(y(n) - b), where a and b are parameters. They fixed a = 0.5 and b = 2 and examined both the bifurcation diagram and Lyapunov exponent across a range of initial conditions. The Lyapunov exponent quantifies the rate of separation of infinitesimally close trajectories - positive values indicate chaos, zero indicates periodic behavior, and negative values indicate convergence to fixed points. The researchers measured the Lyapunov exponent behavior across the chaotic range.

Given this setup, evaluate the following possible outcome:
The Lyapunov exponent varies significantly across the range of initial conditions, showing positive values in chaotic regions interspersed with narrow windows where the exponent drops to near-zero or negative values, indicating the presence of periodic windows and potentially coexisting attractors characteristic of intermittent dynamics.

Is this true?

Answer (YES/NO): NO